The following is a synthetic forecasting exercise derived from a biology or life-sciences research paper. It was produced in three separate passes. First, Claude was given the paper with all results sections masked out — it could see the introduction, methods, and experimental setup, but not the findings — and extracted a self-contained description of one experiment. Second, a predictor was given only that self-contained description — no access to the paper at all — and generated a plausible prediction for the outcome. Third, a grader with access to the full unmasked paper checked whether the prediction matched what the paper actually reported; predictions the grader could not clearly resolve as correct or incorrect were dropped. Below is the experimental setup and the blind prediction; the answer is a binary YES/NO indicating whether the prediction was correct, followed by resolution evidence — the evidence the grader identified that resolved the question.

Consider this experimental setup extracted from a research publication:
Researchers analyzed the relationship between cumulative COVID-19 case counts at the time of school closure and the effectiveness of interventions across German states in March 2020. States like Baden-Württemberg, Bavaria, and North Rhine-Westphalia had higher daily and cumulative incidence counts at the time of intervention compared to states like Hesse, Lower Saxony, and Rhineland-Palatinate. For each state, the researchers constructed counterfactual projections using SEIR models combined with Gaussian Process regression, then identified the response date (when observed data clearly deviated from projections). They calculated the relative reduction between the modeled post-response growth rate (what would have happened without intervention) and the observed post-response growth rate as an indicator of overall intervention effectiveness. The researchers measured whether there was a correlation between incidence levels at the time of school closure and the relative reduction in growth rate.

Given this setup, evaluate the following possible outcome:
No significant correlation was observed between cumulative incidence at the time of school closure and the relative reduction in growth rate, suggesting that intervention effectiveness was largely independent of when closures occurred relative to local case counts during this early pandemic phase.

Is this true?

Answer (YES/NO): NO